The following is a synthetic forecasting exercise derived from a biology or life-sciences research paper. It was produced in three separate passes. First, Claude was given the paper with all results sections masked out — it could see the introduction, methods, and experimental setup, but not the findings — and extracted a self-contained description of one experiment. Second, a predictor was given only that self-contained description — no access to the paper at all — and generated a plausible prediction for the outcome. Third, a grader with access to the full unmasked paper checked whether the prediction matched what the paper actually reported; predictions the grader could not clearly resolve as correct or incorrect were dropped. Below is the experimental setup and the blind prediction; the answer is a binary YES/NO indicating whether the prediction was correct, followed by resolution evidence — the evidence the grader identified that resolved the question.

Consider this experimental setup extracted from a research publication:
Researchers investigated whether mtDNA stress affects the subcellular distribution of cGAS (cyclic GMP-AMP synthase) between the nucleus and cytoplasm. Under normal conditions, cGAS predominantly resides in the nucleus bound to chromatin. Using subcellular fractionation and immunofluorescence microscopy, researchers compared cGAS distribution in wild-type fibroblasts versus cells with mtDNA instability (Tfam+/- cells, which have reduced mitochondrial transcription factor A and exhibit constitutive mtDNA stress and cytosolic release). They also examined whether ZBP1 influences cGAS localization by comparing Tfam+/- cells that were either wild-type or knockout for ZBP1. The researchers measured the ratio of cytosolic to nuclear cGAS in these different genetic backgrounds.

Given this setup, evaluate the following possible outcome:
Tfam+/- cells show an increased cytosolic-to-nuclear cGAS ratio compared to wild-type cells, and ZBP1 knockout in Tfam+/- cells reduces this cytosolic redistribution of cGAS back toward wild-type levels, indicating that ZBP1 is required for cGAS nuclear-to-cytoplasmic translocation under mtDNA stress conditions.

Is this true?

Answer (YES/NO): YES